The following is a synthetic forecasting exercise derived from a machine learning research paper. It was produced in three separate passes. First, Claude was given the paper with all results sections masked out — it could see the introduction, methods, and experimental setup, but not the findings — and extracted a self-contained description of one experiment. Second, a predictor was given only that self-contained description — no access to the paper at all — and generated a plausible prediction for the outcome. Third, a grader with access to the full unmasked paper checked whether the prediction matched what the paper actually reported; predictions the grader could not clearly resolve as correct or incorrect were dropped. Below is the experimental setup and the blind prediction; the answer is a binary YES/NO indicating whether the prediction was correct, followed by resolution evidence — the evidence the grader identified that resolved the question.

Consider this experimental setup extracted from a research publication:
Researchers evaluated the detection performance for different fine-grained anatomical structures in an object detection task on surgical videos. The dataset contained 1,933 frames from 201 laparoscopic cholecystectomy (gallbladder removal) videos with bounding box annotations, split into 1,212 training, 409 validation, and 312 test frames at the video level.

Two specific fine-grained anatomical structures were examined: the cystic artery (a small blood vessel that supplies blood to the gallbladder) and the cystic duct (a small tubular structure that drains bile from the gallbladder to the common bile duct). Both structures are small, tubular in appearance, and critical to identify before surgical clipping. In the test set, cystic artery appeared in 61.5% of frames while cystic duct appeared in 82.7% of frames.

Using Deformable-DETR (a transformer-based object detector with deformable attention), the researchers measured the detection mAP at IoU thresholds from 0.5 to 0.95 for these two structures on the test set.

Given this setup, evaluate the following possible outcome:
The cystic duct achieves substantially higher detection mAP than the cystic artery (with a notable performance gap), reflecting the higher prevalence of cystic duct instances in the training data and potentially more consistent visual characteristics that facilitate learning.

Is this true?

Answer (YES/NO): NO